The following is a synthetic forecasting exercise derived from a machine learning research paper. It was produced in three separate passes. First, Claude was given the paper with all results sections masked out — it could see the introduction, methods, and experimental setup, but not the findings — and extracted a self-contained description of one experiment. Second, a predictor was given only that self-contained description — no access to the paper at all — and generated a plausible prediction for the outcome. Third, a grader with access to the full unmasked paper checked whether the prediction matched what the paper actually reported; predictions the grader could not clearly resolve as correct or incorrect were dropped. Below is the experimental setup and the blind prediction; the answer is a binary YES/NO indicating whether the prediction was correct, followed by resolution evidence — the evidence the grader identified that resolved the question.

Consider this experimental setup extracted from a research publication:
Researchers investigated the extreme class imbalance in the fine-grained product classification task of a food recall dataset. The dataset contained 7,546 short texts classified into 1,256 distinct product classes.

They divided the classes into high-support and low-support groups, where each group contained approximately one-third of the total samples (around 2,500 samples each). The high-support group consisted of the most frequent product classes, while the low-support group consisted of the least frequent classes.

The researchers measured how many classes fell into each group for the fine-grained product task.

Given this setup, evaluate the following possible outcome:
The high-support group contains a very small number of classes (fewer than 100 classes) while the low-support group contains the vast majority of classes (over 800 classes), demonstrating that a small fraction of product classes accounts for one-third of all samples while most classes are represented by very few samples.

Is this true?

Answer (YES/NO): YES